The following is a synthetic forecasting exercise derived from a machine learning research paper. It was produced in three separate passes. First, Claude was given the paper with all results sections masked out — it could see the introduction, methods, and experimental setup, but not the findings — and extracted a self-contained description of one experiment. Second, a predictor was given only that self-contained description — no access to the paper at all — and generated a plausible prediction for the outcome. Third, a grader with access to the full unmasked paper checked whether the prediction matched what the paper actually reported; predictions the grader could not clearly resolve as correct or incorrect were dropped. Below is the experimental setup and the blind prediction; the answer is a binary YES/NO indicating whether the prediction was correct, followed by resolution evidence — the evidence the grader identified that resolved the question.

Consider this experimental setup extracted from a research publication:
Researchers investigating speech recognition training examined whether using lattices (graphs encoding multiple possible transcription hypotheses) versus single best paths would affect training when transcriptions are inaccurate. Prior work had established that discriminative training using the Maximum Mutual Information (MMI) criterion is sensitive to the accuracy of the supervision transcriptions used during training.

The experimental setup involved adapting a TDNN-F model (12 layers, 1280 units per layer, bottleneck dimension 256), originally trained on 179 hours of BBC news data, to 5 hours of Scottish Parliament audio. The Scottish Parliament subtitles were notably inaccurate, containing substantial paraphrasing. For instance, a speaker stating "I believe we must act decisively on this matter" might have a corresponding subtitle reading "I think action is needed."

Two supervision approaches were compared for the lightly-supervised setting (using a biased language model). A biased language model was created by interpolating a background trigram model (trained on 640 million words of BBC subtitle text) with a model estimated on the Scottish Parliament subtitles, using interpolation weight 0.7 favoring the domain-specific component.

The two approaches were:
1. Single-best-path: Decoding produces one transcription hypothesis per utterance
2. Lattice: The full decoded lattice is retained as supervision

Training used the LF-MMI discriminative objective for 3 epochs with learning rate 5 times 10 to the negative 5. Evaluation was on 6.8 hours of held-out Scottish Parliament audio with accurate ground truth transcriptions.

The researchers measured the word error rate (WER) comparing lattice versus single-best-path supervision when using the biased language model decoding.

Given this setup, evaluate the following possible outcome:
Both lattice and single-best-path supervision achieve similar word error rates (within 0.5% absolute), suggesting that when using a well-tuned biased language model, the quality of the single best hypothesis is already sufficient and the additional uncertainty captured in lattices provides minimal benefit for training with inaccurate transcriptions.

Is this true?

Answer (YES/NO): NO